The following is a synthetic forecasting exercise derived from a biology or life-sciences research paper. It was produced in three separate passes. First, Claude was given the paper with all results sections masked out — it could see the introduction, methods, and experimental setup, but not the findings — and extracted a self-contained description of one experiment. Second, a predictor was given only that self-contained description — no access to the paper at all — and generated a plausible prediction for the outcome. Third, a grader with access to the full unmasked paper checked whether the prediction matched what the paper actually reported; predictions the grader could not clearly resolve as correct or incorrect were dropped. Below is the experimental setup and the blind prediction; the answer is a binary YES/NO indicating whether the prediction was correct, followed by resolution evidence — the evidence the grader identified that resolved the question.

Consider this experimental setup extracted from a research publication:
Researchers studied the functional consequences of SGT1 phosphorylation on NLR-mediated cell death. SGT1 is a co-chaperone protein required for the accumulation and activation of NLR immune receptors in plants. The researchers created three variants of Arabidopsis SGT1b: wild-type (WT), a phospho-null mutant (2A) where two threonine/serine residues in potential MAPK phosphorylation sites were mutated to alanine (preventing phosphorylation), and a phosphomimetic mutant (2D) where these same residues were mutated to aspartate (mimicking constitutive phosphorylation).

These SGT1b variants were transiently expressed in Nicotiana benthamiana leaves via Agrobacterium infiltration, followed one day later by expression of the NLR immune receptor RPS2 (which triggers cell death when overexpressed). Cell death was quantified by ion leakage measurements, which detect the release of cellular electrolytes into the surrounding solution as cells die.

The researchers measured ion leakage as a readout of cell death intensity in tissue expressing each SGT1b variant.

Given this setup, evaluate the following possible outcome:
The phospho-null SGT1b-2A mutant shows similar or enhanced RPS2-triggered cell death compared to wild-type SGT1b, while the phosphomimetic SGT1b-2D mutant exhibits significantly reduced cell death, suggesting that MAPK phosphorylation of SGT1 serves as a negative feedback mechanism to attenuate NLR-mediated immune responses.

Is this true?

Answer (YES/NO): NO